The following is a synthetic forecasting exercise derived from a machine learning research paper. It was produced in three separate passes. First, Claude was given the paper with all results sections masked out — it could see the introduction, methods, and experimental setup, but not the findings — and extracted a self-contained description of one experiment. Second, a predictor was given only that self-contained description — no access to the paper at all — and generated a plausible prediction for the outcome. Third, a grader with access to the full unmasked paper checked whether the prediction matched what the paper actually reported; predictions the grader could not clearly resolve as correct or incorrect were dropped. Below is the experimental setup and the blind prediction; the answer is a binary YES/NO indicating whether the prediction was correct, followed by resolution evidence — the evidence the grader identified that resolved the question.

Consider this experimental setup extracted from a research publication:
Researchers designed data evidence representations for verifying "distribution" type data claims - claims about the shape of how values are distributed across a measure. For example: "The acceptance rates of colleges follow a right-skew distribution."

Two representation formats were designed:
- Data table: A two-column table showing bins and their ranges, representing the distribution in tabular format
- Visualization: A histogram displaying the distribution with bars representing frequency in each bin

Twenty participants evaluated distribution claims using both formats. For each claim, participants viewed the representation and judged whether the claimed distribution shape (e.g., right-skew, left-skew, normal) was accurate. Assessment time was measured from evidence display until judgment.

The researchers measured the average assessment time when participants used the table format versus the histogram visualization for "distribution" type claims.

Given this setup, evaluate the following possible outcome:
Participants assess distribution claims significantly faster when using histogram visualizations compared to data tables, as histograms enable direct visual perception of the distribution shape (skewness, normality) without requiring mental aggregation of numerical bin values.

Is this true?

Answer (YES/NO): YES